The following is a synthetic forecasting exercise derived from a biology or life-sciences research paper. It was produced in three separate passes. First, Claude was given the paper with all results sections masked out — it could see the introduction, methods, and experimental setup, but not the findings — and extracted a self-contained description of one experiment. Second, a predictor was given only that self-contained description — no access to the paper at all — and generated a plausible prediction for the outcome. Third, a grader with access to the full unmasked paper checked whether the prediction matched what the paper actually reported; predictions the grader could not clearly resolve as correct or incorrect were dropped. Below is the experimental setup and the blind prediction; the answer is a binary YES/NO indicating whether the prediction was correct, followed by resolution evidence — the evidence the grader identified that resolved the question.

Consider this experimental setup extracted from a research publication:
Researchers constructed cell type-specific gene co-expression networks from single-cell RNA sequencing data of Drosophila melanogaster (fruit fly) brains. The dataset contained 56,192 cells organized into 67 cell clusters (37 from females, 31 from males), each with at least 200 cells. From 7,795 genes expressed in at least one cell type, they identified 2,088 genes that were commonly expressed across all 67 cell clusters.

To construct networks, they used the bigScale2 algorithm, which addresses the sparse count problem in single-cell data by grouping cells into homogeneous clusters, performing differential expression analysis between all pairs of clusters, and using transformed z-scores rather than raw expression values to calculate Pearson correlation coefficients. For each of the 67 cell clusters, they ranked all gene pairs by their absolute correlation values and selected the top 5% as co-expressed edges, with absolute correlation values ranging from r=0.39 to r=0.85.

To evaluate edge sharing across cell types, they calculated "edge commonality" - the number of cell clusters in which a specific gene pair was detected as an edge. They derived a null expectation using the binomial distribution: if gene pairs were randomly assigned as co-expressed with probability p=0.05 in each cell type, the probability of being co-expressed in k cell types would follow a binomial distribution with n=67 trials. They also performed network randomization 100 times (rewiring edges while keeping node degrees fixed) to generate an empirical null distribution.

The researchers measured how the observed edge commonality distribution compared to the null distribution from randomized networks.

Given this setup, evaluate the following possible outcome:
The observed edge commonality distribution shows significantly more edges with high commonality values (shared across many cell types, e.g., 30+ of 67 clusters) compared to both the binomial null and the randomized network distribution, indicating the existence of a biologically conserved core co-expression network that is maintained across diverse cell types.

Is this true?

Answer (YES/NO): YES